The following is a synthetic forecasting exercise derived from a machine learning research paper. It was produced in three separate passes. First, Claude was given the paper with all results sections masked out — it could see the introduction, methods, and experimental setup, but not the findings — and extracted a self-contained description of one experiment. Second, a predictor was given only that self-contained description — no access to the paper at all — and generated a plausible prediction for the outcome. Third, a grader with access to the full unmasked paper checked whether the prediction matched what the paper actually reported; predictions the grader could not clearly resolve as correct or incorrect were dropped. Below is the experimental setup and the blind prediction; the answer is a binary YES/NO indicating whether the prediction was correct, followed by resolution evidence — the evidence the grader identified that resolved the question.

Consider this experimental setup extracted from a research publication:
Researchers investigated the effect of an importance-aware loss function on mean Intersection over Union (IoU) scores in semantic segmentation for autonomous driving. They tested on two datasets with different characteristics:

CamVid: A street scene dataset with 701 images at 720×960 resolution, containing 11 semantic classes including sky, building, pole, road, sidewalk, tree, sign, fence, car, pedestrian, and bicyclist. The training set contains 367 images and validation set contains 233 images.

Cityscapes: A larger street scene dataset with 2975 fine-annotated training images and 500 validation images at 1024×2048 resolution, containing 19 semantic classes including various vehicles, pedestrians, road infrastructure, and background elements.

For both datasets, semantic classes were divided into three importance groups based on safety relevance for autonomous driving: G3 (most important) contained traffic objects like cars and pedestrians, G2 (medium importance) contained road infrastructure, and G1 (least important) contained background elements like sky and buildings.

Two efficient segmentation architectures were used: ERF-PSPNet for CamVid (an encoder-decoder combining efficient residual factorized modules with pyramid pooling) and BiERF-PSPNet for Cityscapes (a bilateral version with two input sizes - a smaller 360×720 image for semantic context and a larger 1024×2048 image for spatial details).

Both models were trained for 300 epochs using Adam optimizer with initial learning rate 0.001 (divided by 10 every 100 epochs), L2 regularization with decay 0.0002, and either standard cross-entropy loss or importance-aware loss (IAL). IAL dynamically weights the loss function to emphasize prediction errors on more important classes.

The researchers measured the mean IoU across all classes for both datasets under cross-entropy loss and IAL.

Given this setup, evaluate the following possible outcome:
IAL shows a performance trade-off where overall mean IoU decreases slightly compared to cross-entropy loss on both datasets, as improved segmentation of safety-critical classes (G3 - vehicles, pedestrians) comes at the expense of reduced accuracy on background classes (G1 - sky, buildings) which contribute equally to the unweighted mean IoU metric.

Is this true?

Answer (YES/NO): NO